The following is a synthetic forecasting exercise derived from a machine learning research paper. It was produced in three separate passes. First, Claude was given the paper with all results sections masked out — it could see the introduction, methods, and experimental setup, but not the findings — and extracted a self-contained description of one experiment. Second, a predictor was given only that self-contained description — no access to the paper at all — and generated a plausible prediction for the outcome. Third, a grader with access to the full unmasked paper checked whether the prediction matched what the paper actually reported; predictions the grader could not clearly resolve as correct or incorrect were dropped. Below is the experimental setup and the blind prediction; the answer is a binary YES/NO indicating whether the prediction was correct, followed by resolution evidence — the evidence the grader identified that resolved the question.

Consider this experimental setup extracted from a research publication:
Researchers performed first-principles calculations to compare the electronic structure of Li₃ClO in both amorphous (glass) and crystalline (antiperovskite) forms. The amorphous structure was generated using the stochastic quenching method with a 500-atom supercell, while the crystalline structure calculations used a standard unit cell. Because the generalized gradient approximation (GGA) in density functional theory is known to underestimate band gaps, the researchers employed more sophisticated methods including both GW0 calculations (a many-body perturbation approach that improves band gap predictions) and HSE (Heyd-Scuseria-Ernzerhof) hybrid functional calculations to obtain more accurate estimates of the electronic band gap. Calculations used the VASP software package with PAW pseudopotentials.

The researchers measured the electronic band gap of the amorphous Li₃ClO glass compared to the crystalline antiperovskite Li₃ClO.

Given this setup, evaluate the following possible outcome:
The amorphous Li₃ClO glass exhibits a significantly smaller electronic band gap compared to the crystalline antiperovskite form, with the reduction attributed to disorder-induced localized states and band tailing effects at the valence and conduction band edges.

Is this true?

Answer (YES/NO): NO